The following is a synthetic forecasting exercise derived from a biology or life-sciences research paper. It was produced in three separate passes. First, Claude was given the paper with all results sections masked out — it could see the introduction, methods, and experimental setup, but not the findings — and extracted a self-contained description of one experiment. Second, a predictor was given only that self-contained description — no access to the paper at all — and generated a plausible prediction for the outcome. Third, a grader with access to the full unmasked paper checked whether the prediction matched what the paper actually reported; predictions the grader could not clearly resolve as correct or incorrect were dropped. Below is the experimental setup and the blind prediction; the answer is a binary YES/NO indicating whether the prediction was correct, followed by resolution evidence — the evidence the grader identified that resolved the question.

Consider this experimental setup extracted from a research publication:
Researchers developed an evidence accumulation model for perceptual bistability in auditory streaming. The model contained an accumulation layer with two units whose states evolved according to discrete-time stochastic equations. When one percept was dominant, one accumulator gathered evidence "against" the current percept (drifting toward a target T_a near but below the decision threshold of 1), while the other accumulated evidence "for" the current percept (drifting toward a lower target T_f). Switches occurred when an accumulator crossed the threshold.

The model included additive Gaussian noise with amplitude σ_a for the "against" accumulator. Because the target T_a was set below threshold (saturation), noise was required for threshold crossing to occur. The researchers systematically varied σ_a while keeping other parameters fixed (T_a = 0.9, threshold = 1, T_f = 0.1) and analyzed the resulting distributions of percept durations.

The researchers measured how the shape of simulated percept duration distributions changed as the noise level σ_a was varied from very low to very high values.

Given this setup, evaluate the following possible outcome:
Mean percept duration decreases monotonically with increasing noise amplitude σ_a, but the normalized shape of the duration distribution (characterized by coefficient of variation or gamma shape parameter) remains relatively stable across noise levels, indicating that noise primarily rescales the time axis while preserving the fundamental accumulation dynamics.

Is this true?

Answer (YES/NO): NO